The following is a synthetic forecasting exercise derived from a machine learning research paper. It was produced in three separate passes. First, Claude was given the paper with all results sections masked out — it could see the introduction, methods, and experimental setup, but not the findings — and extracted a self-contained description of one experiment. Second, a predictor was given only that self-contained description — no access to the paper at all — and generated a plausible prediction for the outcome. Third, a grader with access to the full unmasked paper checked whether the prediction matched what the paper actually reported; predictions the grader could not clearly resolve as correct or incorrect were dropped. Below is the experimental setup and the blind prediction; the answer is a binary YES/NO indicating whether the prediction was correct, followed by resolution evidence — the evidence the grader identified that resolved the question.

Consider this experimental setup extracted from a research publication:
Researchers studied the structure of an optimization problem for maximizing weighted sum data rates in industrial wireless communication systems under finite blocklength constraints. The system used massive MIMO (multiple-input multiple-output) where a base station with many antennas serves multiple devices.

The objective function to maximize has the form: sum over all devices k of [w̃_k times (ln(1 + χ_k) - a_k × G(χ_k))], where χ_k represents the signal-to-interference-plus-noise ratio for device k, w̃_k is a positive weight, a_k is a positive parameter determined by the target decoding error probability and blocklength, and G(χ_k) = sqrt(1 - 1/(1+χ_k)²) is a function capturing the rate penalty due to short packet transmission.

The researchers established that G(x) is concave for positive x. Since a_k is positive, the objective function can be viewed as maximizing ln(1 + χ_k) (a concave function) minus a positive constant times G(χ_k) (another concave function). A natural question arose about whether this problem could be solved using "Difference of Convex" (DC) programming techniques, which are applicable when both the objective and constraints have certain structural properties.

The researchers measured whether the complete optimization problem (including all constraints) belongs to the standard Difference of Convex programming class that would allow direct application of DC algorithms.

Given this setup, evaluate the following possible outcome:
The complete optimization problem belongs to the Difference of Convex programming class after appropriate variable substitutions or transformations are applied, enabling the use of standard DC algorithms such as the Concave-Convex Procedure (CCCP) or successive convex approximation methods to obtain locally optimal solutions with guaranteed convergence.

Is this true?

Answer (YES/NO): NO